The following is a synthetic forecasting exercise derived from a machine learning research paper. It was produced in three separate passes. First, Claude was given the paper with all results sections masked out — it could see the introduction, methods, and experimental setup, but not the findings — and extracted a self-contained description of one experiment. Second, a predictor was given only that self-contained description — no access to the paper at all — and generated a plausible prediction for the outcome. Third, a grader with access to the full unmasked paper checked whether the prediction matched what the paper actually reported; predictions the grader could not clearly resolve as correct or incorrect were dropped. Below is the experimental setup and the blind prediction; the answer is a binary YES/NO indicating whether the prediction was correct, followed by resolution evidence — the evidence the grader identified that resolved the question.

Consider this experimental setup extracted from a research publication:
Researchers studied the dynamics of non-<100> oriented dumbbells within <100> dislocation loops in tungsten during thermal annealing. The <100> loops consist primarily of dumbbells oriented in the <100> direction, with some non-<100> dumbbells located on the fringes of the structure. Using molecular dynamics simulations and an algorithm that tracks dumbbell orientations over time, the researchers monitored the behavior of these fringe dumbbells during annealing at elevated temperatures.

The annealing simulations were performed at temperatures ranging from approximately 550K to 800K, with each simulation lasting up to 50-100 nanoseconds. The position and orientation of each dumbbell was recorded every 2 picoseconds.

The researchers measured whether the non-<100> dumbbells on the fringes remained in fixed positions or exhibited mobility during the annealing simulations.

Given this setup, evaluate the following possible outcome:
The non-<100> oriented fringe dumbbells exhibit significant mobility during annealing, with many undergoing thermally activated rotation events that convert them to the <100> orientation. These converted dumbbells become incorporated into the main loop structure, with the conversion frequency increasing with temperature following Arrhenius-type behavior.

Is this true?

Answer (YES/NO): NO